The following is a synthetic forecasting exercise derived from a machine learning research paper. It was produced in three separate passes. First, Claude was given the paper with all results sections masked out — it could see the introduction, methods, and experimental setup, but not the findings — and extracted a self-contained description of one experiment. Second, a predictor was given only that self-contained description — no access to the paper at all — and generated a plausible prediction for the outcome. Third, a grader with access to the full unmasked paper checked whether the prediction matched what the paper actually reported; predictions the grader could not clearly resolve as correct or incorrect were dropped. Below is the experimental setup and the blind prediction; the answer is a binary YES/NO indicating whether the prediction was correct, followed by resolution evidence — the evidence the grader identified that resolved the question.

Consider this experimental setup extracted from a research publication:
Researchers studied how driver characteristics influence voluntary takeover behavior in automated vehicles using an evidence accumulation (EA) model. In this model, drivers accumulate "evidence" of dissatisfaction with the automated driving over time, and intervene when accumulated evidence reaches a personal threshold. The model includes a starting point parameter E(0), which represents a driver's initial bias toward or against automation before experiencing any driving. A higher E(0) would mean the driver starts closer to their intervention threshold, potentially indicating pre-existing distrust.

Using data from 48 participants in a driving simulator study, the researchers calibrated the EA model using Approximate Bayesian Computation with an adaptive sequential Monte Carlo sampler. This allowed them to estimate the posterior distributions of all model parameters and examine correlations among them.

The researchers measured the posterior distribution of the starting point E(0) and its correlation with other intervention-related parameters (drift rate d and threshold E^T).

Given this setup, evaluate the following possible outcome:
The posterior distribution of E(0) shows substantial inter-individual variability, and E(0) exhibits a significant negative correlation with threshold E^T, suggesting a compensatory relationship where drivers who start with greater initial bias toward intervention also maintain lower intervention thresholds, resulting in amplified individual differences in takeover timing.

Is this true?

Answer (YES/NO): NO